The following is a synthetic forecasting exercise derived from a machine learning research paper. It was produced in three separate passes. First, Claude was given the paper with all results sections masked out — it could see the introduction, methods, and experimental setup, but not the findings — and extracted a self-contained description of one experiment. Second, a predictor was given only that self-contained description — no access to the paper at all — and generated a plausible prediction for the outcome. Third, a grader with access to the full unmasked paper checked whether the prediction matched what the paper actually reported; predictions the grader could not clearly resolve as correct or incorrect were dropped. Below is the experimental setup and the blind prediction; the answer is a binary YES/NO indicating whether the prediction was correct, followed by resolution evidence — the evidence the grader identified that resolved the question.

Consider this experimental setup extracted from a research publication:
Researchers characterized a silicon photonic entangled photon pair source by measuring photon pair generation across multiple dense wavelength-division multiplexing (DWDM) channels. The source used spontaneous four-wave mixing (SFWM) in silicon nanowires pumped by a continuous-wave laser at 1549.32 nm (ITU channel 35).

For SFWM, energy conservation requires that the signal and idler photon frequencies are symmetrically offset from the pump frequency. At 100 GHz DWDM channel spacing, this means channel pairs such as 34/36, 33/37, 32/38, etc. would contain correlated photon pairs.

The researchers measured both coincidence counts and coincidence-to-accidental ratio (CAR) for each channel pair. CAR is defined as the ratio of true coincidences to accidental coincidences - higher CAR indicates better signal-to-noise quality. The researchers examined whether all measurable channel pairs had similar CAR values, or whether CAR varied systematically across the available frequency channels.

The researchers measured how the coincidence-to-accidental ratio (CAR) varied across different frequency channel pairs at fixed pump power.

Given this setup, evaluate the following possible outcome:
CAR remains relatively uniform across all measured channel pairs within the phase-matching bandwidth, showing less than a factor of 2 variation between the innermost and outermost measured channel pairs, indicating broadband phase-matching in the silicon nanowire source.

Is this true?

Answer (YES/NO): NO